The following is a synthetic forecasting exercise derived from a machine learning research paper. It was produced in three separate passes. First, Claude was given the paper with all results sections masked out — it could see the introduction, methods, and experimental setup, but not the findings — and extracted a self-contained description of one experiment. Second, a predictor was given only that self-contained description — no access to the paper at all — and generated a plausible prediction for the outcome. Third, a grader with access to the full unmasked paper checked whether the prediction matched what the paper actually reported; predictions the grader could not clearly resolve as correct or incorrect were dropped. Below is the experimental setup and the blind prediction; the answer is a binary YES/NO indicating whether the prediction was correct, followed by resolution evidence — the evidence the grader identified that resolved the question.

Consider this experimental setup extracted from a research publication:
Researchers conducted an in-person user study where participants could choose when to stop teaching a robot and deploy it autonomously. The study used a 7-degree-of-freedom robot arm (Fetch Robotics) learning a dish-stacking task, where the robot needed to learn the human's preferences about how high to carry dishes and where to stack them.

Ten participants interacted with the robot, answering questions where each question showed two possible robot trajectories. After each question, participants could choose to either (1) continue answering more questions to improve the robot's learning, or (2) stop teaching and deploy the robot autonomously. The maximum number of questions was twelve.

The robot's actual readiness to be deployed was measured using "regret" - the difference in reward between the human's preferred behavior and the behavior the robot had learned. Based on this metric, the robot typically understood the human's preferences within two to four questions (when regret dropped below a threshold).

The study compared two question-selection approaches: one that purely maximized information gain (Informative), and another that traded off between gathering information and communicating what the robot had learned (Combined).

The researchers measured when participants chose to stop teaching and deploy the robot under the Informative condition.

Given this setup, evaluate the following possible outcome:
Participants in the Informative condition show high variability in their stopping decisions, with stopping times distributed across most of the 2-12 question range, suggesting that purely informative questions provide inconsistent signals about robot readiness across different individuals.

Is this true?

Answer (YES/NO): NO